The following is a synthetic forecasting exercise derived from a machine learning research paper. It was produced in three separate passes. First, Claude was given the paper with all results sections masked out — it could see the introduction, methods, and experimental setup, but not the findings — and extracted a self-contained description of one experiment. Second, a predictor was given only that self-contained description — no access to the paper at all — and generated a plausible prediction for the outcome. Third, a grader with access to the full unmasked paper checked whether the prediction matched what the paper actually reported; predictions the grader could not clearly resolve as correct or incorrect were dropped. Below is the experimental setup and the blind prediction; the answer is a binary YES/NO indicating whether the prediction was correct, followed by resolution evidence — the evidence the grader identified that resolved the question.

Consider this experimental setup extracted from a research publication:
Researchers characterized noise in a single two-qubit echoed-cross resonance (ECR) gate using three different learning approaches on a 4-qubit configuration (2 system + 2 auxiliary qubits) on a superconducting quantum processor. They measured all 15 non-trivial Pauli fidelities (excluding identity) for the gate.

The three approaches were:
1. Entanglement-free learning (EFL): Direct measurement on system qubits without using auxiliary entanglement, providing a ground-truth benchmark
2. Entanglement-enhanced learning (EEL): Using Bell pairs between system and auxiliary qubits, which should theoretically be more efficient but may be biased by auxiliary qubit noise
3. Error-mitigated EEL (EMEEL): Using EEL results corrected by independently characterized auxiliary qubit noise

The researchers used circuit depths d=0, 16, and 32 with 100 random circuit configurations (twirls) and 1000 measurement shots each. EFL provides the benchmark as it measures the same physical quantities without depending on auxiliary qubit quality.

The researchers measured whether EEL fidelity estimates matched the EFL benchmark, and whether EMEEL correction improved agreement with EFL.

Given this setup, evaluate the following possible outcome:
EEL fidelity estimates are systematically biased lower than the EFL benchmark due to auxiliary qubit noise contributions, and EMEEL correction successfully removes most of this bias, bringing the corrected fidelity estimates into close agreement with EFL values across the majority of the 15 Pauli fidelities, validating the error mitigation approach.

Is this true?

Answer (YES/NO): YES